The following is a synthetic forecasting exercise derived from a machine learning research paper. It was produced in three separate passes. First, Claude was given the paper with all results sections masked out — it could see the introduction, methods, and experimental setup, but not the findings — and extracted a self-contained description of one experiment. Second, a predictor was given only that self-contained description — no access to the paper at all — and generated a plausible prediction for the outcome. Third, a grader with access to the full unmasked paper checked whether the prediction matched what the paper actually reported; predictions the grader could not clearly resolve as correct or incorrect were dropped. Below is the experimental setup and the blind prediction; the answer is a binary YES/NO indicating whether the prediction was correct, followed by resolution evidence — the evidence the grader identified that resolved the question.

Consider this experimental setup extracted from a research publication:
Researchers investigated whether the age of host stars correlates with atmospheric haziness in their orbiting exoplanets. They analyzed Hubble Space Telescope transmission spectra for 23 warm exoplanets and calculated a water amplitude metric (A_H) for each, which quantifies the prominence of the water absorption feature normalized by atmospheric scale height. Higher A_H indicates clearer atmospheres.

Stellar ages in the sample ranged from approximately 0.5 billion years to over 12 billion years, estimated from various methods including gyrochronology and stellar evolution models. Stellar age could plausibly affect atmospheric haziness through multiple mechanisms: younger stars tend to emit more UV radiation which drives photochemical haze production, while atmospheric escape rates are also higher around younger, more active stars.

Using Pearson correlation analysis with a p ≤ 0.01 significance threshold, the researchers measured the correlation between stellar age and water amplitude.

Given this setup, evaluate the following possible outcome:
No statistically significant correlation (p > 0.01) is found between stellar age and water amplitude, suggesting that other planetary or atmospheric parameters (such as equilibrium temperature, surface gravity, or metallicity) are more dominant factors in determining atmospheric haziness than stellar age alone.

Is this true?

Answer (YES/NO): NO